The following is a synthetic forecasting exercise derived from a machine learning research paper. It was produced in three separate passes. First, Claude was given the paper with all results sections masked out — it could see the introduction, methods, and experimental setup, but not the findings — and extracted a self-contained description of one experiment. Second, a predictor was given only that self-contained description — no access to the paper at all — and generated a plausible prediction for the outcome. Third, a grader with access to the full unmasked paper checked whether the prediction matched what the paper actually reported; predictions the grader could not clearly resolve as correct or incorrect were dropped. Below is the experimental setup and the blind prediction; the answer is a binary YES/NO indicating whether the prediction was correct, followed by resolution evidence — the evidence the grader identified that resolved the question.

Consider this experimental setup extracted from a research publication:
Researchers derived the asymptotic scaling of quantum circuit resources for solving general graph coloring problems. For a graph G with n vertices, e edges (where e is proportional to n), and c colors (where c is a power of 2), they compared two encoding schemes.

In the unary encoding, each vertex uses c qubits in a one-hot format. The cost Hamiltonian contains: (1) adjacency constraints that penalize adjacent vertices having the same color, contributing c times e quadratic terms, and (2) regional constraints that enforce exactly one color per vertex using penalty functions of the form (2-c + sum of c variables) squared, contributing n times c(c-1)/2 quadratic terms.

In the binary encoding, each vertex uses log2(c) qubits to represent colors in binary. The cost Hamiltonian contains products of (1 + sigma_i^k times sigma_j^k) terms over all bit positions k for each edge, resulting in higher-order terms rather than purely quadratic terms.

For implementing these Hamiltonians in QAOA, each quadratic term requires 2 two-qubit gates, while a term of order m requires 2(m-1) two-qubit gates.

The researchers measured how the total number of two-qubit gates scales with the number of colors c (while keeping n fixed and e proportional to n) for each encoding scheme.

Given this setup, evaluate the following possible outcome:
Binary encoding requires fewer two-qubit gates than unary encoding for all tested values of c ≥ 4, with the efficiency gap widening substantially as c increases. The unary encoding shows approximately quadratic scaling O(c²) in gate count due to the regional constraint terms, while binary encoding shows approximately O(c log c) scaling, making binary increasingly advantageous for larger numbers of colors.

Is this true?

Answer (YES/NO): YES